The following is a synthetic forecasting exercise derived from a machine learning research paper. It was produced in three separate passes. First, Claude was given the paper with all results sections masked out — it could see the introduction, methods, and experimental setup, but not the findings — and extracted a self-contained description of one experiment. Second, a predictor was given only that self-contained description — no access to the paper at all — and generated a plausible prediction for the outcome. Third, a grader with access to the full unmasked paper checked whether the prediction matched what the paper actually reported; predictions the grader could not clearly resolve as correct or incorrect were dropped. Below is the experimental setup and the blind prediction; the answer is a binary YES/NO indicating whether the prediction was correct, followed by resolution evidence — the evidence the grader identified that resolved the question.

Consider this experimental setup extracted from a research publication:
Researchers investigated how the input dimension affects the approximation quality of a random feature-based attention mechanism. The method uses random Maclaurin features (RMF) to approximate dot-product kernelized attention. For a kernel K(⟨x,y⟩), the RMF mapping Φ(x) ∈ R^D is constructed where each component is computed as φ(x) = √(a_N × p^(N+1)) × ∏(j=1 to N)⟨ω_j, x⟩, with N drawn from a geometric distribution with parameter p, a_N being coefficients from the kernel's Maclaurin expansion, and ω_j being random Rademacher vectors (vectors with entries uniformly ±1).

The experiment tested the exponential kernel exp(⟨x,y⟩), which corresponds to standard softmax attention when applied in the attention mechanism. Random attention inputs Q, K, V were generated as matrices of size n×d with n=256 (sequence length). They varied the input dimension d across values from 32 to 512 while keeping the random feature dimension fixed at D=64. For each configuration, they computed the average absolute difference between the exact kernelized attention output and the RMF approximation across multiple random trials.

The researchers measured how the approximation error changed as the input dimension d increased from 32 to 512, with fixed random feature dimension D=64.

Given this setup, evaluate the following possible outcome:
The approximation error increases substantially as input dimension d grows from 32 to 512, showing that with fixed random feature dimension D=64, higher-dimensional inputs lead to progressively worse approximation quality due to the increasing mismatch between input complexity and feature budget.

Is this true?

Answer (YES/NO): YES